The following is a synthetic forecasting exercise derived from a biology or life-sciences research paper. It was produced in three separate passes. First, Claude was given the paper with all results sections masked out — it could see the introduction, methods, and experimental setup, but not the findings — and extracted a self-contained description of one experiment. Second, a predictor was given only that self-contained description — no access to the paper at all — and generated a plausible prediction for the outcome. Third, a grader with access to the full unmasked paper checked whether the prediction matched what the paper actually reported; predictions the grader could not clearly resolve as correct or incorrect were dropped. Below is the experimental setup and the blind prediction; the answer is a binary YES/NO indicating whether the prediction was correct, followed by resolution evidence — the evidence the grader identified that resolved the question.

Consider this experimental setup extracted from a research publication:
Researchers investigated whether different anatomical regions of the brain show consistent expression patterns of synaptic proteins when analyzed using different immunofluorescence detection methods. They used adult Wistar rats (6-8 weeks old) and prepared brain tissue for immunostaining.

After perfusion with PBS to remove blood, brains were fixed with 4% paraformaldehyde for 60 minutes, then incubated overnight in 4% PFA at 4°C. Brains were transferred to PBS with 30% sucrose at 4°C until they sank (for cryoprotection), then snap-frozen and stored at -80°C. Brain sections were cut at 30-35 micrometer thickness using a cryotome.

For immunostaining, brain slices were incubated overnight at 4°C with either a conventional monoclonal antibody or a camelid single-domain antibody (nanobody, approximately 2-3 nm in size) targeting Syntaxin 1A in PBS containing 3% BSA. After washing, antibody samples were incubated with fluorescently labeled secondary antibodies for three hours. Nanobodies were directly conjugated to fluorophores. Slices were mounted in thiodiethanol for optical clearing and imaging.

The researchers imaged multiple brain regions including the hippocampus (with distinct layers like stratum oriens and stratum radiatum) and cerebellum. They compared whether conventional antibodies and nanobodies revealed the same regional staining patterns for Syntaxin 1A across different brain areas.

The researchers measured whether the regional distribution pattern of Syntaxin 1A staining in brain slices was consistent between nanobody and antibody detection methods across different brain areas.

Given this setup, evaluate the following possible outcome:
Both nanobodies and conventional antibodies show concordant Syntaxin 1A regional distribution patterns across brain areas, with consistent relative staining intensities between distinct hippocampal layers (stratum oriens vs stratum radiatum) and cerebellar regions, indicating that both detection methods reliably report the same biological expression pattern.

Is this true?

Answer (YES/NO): NO